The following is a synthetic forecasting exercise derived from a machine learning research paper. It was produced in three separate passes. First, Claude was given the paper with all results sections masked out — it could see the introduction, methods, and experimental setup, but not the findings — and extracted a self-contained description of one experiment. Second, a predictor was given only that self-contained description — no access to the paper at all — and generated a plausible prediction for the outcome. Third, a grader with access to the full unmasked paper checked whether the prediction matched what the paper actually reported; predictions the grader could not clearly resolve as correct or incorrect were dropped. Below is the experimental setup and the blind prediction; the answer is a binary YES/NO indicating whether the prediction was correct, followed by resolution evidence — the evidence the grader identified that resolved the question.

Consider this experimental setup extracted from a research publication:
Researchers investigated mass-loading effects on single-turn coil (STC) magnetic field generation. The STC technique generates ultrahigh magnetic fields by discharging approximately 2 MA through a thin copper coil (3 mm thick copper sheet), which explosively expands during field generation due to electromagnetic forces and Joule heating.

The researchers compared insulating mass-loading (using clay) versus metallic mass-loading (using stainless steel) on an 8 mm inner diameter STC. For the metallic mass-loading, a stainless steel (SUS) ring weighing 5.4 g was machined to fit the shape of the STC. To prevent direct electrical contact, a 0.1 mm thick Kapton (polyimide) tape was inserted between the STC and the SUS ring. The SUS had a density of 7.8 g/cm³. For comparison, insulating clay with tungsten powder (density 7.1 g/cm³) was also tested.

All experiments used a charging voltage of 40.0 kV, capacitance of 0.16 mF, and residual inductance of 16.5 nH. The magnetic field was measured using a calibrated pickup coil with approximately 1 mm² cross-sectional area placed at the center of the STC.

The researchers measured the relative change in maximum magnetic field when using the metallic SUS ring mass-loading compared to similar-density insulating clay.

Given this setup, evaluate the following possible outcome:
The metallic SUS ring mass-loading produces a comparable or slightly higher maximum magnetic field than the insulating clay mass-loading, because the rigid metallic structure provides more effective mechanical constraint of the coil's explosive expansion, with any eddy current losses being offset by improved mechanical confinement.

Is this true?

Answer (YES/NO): NO